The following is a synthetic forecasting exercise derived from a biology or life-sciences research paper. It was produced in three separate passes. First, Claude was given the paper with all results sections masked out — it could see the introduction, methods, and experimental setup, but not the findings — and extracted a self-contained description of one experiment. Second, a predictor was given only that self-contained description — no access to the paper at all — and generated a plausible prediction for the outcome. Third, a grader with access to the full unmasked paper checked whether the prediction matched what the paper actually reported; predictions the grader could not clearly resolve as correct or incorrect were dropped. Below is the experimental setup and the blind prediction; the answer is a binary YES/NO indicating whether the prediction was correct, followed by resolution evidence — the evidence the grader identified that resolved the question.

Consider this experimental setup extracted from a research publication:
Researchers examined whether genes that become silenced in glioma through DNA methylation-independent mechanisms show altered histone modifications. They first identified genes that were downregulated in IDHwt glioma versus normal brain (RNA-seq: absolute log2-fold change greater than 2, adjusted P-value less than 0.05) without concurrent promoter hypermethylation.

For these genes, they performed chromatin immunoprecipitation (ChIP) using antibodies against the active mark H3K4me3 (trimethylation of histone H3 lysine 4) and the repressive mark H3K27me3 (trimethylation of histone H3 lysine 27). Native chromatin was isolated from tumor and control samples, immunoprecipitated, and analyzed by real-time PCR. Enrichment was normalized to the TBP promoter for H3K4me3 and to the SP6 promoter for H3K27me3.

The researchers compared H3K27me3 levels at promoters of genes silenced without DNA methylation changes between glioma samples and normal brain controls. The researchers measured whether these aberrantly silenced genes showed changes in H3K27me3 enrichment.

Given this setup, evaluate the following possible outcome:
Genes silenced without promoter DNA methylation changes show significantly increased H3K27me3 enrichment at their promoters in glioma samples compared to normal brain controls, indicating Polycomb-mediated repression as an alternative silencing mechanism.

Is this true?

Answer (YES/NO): YES